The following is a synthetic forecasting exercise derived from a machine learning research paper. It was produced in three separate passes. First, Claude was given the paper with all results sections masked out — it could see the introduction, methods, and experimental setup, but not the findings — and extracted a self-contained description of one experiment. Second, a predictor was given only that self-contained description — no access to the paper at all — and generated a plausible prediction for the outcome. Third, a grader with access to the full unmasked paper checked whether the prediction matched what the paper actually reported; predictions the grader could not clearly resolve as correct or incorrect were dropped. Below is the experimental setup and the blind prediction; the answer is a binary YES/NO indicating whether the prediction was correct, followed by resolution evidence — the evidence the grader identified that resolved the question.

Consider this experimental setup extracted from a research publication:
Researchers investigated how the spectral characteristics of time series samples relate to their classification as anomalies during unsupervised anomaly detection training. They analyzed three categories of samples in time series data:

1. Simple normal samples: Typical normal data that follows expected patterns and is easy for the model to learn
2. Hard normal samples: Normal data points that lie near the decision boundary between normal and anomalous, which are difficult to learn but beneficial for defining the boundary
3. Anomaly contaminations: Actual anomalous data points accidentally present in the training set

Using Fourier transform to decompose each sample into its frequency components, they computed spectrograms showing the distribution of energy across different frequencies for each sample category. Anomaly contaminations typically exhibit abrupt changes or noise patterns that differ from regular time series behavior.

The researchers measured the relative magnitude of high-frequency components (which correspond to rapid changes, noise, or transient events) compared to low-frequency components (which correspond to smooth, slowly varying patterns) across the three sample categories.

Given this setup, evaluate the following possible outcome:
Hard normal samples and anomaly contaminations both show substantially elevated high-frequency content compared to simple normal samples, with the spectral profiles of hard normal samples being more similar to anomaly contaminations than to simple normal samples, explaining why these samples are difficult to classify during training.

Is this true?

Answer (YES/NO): NO